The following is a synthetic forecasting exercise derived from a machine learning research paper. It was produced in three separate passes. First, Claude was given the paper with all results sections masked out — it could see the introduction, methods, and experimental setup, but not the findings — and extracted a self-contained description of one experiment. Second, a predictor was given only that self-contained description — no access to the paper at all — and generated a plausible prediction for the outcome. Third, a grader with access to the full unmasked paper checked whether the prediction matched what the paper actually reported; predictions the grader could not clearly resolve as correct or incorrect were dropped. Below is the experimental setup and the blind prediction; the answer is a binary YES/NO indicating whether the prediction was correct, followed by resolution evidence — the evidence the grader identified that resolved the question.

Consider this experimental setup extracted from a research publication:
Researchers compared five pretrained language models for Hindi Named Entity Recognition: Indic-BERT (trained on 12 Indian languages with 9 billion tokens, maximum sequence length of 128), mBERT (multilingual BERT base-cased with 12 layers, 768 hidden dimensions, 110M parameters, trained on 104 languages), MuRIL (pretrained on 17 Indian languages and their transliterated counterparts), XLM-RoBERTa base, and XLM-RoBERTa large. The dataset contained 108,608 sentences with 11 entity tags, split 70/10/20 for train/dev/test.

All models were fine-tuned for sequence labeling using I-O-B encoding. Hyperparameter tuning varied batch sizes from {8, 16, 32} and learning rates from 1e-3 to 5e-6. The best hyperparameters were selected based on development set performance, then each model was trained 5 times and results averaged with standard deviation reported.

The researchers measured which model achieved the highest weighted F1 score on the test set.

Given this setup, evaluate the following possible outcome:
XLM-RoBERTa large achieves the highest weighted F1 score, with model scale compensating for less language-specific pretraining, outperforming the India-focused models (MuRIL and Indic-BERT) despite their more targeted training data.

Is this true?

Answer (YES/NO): YES